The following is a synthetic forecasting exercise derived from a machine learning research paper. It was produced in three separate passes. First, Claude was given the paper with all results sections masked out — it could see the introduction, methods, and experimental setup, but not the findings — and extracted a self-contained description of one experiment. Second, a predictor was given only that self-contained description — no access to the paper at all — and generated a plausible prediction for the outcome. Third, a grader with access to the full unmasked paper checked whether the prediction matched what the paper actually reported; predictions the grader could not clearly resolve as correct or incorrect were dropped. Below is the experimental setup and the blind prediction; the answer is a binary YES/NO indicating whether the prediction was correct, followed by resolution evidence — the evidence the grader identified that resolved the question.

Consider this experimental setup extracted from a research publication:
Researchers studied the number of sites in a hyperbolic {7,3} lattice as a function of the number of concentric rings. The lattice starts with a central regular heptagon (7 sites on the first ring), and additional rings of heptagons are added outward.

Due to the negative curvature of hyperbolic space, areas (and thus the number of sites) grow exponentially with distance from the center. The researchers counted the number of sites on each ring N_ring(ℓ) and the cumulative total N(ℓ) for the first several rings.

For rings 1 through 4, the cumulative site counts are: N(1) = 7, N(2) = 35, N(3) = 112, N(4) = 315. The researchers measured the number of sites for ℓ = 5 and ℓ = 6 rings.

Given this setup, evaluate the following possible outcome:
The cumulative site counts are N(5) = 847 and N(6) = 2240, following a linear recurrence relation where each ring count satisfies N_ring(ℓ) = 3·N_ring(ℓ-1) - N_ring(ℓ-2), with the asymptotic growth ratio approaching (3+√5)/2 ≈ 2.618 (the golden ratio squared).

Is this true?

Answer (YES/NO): YES